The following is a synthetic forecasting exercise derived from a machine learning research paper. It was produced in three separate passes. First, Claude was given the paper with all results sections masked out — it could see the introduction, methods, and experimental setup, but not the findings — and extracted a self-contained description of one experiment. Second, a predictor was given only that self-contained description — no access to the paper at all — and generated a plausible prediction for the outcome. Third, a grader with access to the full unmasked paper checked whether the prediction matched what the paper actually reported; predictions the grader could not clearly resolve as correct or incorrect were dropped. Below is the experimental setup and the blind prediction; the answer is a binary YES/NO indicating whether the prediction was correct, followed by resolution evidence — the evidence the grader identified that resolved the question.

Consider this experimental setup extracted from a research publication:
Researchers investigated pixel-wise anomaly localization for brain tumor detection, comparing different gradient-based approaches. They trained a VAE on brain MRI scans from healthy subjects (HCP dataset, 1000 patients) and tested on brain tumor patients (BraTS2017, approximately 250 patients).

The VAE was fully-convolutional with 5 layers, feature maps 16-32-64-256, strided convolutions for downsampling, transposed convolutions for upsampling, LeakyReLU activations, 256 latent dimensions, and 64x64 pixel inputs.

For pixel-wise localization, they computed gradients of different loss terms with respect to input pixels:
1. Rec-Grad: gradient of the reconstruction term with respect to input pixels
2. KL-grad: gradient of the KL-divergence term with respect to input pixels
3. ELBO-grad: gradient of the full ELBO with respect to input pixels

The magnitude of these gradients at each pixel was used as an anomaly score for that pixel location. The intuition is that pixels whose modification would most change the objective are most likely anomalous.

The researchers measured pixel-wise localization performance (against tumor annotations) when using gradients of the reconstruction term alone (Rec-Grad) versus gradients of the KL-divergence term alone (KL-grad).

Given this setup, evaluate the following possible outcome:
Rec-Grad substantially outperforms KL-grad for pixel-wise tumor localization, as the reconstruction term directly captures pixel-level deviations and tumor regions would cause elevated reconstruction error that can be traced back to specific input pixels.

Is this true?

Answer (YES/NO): NO